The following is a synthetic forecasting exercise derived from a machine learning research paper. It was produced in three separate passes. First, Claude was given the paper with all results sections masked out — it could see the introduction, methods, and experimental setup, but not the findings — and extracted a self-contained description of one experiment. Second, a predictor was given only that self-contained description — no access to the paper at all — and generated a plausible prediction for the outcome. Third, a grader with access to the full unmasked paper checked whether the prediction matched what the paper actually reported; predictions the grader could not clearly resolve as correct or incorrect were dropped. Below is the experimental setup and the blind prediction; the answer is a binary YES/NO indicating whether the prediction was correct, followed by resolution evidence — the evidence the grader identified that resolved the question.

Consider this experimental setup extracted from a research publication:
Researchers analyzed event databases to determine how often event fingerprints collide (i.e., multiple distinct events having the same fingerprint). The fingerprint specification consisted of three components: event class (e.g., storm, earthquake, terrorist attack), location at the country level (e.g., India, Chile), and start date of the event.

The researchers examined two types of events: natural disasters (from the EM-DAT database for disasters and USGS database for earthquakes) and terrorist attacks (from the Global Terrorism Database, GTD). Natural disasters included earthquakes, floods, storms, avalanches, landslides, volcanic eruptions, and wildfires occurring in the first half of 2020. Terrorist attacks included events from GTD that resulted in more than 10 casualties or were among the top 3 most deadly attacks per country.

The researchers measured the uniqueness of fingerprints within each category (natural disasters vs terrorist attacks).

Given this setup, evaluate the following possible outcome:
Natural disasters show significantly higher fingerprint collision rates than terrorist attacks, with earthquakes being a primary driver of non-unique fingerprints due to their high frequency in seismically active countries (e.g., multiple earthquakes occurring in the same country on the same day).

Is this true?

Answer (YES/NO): NO